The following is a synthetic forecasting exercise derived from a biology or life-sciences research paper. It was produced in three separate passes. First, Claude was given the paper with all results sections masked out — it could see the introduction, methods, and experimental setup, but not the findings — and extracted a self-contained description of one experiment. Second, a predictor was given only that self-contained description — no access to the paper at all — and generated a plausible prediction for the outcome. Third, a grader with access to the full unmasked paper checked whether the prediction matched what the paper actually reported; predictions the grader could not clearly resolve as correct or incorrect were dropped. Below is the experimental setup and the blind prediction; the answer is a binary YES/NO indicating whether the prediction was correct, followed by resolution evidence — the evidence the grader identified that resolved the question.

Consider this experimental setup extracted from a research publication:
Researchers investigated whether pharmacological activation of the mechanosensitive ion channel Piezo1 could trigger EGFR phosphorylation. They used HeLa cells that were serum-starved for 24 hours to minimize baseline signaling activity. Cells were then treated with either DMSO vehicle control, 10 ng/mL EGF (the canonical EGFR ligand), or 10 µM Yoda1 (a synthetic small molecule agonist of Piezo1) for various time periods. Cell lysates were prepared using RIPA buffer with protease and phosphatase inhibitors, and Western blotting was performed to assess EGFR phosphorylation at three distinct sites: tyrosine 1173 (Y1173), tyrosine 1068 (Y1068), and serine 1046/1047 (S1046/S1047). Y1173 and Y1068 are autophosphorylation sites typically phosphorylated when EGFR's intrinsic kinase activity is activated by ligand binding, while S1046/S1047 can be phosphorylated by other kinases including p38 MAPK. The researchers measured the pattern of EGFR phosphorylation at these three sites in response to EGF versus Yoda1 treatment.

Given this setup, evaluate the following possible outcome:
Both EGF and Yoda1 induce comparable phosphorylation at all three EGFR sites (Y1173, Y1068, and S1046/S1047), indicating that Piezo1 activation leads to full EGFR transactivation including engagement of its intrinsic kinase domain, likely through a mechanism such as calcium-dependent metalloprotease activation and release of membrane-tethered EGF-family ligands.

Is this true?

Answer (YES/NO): NO